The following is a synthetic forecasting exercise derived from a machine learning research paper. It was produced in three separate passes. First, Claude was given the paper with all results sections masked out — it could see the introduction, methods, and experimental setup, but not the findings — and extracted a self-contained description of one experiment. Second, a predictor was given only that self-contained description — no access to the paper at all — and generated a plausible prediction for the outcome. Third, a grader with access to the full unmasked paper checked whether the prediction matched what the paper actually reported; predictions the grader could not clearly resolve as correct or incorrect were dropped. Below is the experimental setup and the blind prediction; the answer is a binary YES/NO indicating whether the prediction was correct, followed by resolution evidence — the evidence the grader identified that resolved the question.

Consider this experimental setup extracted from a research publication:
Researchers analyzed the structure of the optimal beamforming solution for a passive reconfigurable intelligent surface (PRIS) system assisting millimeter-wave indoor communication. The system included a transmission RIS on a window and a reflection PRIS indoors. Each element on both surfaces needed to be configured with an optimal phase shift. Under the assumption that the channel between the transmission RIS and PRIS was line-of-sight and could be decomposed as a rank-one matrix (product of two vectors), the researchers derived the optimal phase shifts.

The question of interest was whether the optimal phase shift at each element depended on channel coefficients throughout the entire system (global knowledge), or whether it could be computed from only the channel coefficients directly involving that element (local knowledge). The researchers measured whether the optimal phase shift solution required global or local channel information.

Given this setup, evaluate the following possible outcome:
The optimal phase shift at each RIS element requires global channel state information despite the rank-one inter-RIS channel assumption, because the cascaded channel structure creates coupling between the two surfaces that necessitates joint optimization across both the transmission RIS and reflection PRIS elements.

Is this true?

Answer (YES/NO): NO